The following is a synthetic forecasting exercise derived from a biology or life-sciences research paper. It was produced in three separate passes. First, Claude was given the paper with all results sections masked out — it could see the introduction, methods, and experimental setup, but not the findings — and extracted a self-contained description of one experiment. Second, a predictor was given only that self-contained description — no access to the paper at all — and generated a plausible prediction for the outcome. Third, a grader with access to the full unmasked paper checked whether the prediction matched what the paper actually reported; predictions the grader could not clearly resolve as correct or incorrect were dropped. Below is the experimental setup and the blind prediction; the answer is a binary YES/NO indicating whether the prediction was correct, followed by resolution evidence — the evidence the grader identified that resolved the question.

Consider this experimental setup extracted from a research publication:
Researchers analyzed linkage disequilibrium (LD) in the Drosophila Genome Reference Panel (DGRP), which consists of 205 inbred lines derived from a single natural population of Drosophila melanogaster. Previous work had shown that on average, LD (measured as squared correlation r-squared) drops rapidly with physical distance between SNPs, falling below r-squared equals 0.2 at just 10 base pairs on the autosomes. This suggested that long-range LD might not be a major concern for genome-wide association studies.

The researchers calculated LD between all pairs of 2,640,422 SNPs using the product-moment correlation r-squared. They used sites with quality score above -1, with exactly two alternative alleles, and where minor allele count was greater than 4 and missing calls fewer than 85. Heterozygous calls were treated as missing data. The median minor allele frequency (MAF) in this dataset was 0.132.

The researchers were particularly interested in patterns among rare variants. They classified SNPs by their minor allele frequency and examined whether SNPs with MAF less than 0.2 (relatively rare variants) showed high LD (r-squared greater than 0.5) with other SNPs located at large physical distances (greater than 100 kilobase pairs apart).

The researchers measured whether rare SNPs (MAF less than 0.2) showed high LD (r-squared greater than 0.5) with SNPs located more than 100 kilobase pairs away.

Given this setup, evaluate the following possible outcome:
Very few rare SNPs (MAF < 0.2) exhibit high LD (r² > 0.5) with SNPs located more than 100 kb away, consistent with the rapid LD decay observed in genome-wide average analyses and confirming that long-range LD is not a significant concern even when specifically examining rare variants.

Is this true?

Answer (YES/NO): NO